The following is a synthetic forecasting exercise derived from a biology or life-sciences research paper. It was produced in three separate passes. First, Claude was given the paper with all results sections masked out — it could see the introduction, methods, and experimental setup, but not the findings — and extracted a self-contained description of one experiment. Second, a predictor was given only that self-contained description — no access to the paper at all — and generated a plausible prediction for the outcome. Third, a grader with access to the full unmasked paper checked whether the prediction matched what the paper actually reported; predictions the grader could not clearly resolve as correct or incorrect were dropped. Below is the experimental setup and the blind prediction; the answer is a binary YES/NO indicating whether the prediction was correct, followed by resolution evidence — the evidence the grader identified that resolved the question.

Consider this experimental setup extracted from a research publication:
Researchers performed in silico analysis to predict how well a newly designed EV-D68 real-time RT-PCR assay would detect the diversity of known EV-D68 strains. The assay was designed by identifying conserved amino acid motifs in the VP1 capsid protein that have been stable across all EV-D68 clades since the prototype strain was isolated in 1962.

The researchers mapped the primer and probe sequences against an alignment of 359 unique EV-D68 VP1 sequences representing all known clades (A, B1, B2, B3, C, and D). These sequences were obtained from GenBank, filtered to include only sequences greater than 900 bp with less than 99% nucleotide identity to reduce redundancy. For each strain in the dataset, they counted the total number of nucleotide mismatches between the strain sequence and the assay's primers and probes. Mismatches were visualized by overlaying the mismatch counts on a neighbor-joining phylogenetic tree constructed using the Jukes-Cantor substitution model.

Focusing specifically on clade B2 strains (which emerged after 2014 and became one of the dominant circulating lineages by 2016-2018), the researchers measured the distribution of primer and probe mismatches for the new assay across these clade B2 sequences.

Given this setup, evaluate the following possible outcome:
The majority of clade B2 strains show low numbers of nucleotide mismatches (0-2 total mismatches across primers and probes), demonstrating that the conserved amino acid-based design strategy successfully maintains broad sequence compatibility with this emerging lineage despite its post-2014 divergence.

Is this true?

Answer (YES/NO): YES